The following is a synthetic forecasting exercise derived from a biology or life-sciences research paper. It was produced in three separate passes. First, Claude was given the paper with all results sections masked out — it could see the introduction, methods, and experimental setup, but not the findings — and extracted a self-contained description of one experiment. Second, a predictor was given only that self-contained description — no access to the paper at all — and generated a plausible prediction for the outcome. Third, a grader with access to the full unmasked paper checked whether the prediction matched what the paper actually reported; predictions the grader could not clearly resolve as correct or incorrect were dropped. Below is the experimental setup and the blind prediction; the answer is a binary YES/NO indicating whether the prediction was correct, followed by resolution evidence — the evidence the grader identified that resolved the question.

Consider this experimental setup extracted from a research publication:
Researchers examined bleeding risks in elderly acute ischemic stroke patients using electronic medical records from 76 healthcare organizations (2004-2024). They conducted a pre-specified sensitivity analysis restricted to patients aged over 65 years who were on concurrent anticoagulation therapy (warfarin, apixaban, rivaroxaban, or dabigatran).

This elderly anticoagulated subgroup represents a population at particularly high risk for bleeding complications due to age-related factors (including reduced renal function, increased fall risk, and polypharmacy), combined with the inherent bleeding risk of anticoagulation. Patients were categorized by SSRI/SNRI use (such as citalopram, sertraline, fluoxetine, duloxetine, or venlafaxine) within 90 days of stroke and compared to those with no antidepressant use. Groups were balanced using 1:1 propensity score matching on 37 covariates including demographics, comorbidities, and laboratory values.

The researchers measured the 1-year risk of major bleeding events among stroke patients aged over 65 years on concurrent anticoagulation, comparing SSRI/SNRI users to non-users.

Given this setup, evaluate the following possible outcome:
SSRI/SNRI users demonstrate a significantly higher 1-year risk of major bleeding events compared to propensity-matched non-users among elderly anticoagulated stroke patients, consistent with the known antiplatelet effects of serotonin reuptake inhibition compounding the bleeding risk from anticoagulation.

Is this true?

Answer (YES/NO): YES